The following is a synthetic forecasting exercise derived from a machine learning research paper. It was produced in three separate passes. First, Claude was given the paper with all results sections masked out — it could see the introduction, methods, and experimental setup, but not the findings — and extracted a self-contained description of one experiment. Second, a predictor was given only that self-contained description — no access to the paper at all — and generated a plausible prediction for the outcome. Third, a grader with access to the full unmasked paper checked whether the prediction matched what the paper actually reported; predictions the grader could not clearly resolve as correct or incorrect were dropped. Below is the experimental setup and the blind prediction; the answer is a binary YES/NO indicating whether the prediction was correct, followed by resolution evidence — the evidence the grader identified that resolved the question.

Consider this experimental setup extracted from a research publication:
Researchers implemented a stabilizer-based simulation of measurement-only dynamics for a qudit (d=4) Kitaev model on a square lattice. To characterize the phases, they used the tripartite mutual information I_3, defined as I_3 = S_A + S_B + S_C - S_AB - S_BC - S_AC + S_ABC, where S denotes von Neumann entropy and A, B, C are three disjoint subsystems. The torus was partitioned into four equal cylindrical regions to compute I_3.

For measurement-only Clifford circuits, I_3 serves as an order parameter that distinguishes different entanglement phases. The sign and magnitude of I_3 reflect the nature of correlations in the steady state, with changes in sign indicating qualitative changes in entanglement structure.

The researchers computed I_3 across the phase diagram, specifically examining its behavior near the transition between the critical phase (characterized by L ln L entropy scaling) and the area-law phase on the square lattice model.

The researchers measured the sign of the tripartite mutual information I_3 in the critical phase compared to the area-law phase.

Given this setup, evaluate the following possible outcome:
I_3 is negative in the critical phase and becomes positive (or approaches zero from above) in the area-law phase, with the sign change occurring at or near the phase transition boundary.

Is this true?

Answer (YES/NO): YES